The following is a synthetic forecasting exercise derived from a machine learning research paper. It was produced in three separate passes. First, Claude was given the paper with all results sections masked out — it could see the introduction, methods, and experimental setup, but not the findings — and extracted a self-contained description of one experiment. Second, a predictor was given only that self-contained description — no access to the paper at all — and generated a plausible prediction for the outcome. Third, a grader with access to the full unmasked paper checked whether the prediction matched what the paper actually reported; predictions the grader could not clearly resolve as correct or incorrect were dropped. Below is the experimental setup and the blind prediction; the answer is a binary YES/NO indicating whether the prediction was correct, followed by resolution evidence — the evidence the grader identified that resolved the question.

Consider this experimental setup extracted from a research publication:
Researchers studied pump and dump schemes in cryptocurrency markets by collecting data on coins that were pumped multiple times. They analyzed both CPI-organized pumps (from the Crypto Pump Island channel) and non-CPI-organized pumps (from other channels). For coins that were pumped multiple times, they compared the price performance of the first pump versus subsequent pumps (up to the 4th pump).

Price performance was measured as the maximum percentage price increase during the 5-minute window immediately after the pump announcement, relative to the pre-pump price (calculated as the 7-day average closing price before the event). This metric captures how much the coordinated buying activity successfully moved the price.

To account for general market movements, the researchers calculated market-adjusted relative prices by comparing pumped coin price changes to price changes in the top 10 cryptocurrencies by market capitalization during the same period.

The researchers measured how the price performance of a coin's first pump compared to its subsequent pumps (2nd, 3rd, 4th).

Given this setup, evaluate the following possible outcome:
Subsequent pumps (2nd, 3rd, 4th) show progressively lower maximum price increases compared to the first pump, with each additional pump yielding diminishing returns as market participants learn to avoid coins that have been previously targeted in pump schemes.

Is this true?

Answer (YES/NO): NO